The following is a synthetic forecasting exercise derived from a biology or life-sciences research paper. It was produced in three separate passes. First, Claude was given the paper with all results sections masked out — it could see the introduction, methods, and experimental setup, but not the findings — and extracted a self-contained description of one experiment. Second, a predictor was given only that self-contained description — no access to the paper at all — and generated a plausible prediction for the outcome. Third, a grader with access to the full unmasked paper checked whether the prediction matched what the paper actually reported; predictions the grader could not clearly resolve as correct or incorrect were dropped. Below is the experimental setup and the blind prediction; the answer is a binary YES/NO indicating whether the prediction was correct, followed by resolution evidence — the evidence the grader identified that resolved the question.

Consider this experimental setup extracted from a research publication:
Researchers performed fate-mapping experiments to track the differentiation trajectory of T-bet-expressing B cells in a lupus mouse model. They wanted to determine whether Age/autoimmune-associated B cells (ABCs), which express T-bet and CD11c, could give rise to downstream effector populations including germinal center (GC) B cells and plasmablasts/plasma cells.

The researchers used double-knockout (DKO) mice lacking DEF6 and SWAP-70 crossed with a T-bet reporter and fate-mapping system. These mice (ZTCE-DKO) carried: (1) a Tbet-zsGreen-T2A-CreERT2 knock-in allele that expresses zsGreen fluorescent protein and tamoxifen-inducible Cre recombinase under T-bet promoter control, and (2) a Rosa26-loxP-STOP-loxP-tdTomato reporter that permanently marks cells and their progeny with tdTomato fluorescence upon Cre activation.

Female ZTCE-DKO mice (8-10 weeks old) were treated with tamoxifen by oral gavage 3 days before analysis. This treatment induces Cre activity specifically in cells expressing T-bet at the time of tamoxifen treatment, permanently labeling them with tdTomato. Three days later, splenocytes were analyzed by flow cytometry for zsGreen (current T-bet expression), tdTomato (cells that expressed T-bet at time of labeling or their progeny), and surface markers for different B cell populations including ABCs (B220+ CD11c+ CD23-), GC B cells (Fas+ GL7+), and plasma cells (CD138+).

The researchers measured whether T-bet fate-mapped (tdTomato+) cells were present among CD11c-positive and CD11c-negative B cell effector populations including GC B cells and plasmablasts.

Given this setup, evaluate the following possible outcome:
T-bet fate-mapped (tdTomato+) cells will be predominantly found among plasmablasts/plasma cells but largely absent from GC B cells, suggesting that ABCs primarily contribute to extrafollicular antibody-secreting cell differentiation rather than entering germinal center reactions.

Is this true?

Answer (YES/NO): NO